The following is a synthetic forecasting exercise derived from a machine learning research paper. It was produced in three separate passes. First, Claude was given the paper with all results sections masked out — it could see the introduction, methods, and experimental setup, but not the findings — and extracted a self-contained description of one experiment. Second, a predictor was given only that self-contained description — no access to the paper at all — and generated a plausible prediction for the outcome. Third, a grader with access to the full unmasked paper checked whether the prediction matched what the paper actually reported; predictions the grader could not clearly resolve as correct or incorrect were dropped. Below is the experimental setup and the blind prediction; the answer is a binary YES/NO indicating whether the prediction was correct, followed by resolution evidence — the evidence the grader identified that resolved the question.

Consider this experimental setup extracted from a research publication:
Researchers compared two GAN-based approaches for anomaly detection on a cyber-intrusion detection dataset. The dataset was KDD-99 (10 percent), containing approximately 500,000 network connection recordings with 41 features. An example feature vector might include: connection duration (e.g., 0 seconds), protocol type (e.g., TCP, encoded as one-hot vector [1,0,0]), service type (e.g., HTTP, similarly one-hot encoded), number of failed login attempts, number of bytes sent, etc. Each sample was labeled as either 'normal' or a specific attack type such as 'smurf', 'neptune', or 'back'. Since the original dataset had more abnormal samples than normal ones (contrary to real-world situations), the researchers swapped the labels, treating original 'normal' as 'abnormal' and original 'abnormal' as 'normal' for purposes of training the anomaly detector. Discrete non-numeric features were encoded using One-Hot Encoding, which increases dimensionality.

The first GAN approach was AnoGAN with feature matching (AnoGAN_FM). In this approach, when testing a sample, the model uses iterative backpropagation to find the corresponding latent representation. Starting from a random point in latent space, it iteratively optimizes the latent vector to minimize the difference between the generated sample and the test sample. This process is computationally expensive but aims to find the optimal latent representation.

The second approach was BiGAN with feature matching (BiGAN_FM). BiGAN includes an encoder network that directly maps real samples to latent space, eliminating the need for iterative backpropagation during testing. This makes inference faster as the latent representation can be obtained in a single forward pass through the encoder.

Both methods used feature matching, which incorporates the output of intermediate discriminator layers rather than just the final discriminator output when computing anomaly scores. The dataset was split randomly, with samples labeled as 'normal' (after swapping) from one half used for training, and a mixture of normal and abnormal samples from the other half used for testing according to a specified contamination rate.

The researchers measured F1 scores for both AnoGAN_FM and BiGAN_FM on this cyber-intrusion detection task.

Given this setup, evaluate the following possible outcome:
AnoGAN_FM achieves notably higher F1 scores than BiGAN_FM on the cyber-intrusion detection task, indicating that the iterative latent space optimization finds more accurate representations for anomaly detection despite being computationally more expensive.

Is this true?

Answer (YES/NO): YES